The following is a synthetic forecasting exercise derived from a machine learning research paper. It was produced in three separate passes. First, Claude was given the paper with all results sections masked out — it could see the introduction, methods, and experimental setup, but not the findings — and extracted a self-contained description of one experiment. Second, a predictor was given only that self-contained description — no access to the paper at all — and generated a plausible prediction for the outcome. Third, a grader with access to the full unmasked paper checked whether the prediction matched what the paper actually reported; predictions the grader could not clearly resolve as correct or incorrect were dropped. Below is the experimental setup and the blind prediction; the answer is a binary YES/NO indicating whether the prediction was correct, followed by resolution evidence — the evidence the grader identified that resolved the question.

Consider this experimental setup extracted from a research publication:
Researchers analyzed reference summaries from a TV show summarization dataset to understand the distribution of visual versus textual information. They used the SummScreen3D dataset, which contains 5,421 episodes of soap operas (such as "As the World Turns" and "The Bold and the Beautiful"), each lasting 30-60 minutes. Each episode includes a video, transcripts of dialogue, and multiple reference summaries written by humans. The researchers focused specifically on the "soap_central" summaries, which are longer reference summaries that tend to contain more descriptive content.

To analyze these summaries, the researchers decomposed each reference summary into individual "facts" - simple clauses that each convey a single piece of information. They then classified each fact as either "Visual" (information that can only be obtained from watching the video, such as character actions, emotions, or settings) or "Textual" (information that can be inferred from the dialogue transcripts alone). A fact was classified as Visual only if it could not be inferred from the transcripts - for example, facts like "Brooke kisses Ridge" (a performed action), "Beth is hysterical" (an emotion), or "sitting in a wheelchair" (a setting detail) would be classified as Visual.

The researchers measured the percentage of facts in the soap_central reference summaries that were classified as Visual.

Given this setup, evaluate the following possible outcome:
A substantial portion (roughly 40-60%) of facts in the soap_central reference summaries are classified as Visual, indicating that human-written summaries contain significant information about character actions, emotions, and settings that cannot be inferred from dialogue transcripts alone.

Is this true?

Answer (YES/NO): NO